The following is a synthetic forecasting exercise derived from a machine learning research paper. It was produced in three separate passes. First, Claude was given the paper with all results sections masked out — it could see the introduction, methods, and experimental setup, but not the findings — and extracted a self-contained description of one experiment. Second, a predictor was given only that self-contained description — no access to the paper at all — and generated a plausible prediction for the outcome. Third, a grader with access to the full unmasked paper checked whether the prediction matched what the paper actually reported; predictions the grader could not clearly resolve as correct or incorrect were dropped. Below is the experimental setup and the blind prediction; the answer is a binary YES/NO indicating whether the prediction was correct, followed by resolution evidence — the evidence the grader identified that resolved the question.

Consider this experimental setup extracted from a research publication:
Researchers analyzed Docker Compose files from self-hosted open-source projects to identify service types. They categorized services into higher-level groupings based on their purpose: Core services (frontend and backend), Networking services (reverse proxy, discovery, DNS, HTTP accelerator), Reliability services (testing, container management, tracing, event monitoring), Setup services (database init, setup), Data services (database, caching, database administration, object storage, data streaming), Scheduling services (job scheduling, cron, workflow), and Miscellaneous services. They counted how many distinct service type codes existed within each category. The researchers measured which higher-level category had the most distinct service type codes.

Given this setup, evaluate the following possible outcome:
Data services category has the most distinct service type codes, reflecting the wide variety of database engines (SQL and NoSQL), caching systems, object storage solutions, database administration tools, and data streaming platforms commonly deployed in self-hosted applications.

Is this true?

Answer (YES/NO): NO